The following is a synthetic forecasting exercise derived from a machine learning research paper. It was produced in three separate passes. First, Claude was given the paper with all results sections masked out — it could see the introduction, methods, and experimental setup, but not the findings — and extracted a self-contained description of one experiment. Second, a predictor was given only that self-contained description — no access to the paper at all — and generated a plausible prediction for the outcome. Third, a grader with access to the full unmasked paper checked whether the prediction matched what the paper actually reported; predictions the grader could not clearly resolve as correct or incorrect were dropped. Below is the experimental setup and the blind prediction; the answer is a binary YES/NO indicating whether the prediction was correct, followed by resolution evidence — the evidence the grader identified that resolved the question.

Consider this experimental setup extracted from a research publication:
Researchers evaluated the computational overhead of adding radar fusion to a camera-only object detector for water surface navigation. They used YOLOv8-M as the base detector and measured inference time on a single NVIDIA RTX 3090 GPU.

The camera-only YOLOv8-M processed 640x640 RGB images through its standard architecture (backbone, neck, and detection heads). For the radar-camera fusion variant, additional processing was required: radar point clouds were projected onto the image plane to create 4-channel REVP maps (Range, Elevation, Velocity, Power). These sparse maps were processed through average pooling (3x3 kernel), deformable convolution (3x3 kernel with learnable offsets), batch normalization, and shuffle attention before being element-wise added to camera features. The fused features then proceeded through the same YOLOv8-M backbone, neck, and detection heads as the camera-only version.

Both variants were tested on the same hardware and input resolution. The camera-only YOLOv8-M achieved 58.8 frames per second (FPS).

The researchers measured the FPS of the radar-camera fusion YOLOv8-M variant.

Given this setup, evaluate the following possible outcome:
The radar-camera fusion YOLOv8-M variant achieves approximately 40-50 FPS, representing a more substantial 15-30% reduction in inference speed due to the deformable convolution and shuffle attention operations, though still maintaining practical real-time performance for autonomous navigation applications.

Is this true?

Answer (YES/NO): NO